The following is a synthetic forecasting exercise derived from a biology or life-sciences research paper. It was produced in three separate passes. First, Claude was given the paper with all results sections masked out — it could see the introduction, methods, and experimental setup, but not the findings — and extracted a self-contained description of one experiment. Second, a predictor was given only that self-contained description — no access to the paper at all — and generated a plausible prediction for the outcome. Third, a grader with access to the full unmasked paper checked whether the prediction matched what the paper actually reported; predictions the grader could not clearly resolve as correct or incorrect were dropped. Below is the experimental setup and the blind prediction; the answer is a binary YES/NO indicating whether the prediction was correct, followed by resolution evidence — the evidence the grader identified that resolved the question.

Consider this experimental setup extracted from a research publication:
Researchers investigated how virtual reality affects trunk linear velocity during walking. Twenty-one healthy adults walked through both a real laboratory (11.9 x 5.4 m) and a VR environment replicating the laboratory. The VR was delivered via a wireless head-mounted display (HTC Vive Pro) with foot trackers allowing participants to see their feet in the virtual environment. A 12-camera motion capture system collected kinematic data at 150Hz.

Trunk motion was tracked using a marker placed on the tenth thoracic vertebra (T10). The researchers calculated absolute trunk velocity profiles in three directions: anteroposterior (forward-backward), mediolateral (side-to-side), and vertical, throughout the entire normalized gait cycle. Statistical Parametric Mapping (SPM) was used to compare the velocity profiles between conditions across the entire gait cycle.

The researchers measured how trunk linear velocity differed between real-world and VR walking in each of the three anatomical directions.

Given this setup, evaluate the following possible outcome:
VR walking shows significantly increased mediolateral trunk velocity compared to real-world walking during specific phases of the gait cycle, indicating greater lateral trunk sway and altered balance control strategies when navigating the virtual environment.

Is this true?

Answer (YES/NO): NO